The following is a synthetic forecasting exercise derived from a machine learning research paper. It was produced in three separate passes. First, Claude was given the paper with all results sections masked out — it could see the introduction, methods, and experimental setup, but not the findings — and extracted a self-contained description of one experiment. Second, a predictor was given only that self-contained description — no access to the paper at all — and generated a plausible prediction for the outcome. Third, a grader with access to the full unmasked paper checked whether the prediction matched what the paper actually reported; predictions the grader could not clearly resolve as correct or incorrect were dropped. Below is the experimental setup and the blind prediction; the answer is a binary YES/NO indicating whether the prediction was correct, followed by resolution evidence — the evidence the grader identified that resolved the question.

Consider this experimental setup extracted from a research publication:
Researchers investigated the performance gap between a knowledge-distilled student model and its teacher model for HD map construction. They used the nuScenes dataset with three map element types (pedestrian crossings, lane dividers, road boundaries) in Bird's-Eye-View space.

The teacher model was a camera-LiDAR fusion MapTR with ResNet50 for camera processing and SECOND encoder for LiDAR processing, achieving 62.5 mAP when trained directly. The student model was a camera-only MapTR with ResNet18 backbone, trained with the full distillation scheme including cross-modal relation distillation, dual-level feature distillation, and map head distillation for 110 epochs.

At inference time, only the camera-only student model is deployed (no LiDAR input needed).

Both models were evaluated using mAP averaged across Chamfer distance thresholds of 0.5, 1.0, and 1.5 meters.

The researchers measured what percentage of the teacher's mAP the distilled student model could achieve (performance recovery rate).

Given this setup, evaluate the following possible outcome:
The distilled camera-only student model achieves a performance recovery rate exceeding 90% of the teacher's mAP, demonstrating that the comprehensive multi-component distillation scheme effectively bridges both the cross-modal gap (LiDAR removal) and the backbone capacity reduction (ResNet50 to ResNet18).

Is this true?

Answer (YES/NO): NO